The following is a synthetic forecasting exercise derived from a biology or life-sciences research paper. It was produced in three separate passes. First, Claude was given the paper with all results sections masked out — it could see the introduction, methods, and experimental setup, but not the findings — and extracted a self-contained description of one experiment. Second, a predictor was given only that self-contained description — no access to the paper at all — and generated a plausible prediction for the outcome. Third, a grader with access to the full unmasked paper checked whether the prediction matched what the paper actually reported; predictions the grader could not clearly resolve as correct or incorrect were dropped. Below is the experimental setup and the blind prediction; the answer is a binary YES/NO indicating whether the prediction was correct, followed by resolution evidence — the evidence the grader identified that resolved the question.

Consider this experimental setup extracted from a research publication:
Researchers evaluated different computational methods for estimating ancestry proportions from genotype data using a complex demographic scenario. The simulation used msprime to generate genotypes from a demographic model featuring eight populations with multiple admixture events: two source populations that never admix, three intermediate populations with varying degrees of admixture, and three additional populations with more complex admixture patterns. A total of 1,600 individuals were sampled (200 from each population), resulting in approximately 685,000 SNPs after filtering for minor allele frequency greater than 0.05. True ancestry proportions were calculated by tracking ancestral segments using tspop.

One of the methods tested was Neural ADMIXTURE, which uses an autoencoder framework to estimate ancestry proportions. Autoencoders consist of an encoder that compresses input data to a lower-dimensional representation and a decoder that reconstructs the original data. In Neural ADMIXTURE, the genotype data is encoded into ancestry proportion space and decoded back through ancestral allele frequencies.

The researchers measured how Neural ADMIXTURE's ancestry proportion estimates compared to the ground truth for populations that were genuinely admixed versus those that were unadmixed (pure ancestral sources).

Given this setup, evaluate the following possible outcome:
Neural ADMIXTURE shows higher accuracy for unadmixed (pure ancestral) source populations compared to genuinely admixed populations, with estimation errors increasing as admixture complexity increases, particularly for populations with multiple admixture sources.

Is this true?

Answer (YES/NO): NO